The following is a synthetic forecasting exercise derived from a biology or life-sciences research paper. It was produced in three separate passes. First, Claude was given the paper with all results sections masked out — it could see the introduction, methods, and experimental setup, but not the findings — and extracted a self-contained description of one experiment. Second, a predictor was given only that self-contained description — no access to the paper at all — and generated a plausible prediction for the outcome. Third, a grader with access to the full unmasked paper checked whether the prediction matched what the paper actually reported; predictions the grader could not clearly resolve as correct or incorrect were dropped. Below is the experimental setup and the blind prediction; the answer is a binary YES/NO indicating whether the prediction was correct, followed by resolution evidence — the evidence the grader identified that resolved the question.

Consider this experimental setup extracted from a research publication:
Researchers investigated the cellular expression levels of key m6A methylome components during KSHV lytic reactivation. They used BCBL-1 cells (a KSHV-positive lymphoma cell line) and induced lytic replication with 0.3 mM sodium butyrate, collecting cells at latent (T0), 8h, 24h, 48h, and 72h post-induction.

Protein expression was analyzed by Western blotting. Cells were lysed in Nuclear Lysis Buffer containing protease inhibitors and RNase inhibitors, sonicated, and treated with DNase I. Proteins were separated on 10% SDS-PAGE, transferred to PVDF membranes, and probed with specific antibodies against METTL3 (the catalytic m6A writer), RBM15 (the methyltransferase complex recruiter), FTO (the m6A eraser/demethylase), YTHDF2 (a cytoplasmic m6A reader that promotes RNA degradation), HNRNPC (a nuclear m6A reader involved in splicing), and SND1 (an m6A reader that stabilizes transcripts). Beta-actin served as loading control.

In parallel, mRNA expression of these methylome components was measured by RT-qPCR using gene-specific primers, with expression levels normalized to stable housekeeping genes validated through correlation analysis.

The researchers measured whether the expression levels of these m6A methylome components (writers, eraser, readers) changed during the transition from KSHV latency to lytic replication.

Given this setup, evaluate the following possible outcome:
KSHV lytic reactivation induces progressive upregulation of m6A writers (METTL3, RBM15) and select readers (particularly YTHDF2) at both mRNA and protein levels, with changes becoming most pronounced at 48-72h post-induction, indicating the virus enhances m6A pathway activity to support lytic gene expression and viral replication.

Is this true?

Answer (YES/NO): NO